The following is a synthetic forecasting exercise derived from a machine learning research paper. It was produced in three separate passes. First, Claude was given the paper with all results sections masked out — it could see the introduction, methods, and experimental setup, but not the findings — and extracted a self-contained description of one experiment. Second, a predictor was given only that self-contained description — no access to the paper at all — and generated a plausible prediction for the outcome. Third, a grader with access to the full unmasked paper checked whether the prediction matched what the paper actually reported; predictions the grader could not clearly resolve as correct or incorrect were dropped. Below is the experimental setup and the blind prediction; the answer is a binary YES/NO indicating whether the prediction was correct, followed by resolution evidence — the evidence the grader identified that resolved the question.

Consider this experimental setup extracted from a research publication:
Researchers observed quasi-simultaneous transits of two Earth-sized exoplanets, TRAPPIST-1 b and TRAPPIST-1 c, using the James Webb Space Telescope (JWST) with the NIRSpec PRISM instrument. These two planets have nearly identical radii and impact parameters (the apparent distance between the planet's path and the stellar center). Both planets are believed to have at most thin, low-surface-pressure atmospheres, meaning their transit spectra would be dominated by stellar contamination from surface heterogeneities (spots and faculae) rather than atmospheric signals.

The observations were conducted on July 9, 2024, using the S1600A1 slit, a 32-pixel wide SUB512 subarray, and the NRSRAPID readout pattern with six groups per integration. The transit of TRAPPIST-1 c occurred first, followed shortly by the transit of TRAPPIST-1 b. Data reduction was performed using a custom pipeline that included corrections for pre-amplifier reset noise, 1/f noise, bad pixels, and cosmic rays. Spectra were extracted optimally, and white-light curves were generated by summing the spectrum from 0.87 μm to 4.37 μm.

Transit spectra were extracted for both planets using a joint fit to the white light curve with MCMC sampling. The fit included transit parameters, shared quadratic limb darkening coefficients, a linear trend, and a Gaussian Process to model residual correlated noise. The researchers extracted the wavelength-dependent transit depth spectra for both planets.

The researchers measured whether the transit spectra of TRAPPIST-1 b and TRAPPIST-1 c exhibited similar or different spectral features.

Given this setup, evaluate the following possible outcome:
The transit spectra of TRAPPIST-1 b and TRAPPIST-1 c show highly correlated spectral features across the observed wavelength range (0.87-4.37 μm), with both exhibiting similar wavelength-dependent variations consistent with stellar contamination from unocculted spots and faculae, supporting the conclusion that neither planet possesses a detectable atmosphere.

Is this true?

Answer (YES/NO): YES